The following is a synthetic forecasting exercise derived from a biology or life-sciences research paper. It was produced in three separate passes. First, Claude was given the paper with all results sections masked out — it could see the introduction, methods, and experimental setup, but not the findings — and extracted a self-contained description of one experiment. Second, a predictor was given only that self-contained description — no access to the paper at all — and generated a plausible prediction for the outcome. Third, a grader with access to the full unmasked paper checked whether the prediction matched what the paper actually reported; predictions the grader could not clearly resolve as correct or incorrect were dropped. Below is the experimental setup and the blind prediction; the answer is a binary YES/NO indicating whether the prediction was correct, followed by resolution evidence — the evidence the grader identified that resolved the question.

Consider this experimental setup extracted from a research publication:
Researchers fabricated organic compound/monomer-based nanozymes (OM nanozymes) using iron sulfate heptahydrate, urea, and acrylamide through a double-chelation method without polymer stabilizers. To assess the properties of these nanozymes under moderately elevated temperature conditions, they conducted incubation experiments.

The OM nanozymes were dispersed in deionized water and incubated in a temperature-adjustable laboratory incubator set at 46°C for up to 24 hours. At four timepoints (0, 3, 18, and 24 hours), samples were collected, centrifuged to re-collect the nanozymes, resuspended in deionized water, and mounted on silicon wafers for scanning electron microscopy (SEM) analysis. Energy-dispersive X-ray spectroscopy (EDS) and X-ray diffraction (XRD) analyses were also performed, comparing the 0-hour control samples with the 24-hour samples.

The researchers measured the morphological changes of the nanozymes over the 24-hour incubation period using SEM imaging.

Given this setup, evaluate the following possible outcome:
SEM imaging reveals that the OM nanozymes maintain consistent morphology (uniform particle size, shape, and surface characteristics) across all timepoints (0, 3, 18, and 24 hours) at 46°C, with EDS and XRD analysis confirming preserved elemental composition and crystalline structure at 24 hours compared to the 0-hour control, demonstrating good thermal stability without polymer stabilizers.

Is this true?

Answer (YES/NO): NO